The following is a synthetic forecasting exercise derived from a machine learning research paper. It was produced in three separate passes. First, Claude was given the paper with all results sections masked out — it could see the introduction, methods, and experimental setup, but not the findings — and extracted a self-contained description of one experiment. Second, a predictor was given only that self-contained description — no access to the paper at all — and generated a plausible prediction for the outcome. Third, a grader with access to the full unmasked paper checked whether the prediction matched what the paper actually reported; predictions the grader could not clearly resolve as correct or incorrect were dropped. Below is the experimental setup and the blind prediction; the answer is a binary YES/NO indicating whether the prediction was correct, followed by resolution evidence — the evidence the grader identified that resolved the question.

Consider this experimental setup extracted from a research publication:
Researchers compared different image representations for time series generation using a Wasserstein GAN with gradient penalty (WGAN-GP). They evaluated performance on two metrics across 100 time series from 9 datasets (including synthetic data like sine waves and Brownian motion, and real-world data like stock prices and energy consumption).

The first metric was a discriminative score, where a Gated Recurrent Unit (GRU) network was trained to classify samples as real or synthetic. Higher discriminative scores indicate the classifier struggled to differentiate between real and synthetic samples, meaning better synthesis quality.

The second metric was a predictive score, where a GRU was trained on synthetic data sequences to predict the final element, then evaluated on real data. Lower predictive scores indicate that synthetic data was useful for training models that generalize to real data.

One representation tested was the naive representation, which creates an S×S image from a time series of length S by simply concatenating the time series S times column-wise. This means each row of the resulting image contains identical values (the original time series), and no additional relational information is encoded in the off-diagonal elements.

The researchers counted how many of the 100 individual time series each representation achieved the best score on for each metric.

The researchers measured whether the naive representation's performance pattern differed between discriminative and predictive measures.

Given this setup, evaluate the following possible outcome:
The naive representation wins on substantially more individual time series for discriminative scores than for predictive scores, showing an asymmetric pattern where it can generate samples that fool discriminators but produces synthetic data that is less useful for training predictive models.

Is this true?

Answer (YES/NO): YES